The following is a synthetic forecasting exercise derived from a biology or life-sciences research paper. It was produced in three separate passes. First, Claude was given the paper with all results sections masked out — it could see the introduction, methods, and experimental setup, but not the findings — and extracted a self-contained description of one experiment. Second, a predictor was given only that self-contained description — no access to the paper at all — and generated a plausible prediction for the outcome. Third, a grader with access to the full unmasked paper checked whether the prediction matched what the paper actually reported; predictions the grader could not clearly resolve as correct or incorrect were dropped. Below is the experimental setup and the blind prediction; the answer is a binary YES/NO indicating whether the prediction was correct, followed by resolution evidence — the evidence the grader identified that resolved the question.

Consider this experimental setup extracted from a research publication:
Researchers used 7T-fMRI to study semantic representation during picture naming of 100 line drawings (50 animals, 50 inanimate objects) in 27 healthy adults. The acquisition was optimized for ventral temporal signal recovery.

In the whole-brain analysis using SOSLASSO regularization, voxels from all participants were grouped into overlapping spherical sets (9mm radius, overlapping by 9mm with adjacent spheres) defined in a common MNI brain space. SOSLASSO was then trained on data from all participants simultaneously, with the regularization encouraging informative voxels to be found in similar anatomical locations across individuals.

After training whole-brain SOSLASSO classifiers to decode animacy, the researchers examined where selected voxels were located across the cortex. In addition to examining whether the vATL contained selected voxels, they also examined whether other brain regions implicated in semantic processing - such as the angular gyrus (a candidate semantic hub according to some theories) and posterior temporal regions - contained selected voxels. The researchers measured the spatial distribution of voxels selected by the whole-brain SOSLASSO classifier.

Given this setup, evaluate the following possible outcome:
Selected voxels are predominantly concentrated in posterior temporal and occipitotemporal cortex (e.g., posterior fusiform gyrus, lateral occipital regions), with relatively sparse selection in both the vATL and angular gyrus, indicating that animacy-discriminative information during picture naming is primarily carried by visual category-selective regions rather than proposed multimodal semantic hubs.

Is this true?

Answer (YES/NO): NO